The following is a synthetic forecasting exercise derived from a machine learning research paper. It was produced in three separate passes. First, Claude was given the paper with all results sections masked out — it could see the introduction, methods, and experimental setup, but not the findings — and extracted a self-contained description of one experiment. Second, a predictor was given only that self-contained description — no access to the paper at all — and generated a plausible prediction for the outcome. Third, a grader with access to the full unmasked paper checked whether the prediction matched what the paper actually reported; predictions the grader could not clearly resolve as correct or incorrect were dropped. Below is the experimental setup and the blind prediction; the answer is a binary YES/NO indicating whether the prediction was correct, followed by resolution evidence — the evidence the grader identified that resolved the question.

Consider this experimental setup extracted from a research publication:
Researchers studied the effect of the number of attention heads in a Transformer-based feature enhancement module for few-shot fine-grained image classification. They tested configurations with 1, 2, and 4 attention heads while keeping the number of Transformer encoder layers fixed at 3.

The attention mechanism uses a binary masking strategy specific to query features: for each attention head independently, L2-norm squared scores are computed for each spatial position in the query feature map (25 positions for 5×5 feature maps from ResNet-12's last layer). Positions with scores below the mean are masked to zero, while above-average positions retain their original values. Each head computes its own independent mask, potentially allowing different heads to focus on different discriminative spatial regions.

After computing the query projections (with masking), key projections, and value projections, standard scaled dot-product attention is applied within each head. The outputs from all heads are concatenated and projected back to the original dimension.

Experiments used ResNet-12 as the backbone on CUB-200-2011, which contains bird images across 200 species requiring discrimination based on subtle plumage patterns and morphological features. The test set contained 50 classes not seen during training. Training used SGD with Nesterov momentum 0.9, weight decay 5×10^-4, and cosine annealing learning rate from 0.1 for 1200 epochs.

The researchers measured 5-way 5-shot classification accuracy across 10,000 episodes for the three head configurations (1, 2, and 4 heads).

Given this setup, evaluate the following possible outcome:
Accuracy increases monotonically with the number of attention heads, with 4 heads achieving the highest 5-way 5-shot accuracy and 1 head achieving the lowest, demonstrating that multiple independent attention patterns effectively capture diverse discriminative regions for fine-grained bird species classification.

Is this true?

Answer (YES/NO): NO